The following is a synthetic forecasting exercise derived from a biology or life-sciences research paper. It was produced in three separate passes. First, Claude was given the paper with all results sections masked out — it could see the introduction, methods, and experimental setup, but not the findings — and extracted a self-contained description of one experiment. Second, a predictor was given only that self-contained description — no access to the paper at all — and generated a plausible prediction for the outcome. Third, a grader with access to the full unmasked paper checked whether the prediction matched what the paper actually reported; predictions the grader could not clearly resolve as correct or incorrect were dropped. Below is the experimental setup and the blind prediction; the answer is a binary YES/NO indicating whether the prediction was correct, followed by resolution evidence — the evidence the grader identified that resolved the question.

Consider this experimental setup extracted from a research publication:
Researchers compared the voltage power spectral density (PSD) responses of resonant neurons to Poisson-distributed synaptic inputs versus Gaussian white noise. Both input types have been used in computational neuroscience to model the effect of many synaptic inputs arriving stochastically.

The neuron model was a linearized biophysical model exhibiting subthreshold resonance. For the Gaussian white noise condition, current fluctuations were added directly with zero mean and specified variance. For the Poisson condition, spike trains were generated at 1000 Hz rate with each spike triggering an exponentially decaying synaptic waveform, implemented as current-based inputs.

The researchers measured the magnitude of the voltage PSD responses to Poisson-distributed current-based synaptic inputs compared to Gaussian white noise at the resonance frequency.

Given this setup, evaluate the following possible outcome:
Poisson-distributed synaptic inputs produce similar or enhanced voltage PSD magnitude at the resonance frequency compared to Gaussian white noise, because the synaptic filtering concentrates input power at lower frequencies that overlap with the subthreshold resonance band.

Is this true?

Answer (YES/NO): NO